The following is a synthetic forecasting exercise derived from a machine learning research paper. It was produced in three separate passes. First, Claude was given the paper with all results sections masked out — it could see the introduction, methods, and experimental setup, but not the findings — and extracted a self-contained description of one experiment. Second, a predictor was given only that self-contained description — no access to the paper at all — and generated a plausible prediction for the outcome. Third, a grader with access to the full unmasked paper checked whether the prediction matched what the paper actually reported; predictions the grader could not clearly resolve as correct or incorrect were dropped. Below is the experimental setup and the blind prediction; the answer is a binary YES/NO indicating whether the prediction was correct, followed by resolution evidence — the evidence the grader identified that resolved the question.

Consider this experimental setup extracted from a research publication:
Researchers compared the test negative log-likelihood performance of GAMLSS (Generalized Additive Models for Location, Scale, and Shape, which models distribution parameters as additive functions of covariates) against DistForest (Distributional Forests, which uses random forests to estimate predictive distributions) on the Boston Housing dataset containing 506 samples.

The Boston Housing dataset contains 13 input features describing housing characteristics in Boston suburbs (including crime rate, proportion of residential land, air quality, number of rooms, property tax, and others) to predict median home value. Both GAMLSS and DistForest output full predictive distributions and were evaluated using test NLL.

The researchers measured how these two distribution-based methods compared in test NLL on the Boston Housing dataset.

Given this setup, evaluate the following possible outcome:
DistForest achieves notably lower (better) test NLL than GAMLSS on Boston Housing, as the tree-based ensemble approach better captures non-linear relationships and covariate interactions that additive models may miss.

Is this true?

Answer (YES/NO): NO